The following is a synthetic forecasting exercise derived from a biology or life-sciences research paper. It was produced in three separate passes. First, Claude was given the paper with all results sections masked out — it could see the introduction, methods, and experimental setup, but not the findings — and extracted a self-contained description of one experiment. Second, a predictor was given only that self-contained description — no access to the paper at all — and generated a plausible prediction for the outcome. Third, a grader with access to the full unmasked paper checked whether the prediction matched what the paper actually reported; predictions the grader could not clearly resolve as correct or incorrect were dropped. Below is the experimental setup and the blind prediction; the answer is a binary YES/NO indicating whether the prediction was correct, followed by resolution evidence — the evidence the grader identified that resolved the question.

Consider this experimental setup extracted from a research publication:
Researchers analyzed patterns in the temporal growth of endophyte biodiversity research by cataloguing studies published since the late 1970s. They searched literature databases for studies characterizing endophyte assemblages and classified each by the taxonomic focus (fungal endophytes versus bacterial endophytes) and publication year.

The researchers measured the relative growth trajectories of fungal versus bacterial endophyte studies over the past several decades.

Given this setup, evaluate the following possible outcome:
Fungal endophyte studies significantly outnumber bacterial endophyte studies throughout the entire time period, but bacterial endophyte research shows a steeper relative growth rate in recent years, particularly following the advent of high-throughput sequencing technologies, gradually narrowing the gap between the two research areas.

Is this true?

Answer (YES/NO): YES